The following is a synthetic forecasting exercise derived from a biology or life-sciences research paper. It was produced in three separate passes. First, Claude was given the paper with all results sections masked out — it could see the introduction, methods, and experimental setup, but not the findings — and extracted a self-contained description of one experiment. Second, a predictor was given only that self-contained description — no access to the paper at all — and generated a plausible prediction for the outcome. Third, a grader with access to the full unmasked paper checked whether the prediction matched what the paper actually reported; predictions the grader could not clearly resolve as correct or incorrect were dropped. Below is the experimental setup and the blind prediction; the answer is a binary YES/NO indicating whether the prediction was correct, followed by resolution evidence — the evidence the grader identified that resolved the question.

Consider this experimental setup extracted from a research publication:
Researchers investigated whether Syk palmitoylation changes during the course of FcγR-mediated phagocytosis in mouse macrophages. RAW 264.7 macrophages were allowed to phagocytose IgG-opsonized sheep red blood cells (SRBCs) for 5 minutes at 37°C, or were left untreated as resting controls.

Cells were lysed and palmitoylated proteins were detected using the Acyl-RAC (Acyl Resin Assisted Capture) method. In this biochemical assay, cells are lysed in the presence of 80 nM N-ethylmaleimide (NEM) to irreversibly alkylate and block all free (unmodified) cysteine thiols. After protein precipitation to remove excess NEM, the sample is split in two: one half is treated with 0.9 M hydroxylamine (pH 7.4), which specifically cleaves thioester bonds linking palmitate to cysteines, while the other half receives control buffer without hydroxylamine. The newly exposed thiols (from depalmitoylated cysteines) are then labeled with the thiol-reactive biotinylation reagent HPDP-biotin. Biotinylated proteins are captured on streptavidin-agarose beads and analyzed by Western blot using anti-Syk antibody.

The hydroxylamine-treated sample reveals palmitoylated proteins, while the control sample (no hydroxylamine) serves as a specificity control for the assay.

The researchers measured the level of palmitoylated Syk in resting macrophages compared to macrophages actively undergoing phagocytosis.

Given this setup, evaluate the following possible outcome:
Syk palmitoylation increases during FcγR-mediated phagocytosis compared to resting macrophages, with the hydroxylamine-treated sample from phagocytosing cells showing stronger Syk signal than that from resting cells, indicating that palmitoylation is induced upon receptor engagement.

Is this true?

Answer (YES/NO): YES